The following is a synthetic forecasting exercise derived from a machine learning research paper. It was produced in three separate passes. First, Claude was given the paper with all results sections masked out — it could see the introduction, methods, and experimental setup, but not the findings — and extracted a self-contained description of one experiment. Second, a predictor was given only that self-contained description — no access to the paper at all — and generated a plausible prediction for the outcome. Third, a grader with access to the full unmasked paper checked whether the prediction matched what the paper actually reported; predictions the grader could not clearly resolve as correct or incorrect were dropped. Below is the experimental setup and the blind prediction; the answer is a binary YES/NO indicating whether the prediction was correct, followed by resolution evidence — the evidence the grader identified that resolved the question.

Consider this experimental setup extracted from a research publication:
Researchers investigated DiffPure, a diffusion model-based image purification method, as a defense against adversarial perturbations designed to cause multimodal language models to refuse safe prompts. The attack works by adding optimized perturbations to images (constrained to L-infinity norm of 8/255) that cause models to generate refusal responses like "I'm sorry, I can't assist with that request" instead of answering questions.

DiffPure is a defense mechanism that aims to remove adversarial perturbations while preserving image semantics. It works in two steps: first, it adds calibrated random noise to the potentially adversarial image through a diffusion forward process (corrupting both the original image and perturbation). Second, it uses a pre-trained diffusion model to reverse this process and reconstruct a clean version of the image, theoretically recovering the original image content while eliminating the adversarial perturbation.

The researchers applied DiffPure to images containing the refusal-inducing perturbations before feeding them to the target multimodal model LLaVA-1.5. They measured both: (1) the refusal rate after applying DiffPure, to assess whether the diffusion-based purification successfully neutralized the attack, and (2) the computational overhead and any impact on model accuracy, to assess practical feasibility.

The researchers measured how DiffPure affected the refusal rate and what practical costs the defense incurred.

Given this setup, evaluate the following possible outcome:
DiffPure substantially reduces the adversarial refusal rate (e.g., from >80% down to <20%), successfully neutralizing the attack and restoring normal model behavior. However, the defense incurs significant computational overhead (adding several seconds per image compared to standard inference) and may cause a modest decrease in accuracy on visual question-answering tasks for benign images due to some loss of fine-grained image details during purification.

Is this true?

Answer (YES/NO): NO